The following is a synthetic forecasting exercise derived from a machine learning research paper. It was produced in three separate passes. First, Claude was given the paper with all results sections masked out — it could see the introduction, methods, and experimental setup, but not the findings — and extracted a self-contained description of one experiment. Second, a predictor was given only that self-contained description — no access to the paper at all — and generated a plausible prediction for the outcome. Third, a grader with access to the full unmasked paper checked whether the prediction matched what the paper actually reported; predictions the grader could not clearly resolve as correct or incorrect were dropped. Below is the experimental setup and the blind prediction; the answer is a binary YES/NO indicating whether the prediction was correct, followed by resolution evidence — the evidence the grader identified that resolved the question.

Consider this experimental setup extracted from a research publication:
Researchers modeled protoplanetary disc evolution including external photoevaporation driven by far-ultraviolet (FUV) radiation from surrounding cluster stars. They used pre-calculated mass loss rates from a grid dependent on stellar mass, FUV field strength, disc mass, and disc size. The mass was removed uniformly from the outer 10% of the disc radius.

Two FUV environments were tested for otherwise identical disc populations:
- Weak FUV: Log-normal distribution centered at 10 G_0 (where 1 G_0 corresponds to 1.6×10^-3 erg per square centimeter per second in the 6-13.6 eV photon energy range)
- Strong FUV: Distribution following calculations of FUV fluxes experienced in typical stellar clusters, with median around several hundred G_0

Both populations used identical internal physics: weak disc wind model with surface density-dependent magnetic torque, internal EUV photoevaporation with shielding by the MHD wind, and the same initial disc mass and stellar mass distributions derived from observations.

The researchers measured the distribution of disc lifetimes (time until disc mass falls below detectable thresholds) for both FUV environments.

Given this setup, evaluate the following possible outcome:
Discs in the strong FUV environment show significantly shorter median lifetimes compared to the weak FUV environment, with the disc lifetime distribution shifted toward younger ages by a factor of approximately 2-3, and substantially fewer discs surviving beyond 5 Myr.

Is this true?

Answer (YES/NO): NO